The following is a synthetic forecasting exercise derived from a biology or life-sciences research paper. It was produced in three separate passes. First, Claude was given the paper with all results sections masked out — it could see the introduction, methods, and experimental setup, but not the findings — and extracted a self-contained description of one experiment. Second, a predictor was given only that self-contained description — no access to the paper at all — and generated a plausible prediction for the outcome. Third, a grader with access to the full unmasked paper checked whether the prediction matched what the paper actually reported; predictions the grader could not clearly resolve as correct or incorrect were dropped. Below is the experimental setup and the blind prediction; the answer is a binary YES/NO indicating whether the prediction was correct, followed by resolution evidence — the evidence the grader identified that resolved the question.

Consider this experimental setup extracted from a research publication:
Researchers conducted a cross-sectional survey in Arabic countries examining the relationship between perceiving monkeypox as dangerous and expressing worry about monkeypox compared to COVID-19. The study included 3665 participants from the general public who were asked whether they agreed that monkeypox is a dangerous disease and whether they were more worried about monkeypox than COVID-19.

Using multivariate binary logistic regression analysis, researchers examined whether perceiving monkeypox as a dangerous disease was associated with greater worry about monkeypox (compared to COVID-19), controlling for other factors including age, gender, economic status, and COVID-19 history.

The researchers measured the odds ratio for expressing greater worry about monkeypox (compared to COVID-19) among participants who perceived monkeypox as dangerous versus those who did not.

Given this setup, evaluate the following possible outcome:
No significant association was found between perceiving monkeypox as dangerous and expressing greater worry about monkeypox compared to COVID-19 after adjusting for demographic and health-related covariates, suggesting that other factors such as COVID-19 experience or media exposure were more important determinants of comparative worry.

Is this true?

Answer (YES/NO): NO